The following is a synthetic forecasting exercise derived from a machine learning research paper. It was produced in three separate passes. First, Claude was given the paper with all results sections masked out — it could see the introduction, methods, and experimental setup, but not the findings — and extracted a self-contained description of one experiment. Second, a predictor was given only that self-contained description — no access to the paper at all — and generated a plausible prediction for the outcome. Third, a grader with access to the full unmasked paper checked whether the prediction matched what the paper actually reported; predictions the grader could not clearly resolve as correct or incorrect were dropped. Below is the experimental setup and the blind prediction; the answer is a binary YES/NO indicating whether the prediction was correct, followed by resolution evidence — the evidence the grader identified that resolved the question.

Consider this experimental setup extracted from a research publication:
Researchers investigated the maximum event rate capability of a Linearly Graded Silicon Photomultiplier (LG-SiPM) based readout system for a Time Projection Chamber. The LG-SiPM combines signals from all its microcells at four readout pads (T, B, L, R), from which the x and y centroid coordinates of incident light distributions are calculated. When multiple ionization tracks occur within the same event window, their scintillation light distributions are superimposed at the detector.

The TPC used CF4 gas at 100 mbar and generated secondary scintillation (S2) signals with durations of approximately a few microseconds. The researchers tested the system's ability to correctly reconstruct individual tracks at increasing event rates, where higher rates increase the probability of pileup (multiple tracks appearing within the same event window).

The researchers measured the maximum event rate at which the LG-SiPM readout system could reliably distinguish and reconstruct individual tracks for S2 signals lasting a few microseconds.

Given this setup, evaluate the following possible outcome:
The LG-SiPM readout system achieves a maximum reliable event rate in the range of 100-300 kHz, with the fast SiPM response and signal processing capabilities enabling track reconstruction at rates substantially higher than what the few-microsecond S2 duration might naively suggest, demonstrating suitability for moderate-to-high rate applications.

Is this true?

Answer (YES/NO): NO